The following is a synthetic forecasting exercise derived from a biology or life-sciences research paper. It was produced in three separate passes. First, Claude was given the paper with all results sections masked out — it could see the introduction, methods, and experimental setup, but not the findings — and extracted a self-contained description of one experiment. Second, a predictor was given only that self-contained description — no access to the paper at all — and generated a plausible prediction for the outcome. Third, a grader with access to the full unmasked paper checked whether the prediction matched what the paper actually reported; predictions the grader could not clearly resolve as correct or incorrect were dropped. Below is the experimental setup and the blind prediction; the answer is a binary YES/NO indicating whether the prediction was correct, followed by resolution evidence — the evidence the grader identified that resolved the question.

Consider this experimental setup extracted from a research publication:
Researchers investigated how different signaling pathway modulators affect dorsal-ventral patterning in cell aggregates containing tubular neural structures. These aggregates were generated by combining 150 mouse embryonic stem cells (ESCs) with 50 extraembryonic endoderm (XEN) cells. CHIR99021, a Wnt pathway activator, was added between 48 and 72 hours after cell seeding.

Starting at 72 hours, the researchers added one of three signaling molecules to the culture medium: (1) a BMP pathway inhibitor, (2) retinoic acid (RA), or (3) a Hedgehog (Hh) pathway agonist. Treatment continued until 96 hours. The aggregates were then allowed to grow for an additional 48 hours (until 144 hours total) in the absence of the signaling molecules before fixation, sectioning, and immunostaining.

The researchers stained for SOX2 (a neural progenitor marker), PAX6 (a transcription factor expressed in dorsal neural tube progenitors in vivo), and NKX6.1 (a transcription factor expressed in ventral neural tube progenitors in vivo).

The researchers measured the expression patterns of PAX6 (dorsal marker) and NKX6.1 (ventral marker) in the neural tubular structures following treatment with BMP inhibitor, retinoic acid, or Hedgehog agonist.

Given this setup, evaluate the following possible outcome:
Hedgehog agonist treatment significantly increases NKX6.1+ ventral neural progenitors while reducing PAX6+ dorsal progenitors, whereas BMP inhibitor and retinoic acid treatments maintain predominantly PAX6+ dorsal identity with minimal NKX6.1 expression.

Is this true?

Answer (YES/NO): NO